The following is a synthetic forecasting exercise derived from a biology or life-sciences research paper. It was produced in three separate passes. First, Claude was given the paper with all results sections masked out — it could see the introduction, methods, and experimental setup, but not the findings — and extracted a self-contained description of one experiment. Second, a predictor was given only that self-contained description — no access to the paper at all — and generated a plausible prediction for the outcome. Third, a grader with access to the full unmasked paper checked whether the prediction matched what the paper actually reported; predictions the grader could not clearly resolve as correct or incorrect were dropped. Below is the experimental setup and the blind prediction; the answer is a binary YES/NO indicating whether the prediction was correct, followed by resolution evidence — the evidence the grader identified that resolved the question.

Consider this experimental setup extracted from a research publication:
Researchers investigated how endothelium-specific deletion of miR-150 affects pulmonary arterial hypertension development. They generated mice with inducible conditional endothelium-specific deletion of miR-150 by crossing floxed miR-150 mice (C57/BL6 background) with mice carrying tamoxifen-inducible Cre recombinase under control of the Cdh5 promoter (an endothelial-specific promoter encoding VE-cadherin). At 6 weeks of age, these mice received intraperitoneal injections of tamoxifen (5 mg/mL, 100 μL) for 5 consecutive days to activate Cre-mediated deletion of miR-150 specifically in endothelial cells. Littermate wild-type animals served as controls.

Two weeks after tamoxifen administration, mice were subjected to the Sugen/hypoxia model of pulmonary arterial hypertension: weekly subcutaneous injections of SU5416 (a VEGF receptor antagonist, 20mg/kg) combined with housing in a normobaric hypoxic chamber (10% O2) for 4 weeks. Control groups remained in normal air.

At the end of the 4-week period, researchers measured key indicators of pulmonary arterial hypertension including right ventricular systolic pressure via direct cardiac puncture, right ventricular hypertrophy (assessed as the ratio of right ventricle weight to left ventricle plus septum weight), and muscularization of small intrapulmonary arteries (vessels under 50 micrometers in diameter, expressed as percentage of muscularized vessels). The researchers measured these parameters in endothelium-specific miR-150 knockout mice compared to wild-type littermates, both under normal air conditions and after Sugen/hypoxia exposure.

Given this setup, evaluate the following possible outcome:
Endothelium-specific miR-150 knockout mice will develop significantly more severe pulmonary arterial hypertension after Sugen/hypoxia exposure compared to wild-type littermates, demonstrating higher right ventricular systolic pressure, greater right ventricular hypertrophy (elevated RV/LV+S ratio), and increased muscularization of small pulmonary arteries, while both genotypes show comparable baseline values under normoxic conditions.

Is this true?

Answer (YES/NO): YES